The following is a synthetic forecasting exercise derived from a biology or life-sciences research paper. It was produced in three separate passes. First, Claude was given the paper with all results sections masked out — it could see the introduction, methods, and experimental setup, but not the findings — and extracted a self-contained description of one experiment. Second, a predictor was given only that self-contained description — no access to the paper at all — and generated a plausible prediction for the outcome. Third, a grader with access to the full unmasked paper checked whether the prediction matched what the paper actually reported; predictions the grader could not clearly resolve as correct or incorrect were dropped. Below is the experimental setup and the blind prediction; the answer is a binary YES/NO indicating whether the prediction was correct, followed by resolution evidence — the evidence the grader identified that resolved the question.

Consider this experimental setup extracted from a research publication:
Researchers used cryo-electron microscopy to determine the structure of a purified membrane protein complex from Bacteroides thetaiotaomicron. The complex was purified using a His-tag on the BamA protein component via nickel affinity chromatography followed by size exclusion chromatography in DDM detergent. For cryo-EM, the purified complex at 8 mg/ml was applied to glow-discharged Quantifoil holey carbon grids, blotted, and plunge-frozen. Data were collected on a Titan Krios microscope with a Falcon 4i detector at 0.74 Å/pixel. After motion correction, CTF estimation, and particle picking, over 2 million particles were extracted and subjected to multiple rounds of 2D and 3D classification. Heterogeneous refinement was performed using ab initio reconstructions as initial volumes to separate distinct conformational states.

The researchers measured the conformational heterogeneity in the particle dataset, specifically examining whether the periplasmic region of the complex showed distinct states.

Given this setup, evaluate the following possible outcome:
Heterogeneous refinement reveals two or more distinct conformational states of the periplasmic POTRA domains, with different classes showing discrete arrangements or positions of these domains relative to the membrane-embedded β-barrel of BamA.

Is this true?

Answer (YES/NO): NO